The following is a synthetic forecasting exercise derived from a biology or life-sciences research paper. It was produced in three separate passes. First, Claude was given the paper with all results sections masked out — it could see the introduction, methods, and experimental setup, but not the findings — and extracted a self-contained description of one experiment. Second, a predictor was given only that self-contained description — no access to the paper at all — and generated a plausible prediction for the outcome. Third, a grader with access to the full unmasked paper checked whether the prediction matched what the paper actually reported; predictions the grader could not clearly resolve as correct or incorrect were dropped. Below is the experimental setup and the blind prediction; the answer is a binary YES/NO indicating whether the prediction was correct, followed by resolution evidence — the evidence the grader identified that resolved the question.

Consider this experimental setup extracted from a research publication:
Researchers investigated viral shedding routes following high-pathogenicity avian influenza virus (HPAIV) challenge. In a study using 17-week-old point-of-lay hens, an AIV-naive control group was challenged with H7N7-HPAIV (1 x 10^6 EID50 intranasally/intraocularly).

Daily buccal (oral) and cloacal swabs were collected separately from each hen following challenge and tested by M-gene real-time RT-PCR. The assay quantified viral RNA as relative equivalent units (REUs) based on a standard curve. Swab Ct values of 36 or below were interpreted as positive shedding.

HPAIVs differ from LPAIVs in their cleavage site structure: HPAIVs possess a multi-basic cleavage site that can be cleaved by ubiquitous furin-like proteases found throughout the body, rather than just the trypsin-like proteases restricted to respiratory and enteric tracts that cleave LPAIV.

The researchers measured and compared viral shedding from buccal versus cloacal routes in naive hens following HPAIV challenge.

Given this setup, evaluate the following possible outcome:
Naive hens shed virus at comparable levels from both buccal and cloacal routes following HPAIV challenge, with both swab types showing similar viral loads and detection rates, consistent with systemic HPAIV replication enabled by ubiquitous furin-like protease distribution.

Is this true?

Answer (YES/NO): NO